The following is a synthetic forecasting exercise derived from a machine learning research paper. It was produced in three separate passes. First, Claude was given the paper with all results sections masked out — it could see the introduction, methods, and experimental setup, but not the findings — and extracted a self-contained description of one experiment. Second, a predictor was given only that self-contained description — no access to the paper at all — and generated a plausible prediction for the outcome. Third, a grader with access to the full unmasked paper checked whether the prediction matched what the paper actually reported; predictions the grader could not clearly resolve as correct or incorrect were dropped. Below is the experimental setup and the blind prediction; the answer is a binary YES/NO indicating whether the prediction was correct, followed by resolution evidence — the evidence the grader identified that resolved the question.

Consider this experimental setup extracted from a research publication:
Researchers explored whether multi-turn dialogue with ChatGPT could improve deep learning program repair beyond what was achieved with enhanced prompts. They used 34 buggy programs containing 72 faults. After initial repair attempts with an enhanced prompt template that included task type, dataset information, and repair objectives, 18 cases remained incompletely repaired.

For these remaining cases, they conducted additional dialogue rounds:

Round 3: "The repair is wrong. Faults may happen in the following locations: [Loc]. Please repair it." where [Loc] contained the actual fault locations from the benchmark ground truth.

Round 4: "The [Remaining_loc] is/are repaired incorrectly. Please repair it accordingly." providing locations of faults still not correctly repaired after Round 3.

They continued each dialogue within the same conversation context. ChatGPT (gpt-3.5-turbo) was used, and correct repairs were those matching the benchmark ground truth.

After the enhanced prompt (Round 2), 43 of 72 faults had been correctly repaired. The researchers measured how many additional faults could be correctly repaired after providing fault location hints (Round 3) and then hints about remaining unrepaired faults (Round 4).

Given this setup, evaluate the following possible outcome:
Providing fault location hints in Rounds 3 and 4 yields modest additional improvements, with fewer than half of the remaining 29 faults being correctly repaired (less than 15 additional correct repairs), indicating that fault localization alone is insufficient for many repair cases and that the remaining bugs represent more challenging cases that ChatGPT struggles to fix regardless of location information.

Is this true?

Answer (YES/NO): NO